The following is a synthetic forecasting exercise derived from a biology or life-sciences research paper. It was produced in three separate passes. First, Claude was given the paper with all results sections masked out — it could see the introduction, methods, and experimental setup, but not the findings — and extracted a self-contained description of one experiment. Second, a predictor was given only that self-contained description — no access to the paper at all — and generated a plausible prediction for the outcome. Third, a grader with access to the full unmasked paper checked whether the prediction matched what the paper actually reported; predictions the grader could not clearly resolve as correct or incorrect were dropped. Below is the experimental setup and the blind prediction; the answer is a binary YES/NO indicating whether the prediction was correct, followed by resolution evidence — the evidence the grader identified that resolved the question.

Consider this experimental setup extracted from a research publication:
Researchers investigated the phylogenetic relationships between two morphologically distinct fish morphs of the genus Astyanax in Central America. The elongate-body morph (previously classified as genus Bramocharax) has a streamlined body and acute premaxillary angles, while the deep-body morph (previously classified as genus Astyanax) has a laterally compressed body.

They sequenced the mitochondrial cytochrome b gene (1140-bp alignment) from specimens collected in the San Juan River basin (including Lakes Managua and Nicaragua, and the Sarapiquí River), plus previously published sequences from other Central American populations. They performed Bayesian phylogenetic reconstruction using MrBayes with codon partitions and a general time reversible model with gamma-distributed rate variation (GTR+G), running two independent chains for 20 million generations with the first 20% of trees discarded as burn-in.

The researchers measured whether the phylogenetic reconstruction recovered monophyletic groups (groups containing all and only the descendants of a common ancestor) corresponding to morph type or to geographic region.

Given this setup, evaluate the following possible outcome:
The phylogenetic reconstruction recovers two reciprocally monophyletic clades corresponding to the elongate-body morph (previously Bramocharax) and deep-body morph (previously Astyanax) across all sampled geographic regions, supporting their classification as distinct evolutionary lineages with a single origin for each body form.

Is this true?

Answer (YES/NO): NO